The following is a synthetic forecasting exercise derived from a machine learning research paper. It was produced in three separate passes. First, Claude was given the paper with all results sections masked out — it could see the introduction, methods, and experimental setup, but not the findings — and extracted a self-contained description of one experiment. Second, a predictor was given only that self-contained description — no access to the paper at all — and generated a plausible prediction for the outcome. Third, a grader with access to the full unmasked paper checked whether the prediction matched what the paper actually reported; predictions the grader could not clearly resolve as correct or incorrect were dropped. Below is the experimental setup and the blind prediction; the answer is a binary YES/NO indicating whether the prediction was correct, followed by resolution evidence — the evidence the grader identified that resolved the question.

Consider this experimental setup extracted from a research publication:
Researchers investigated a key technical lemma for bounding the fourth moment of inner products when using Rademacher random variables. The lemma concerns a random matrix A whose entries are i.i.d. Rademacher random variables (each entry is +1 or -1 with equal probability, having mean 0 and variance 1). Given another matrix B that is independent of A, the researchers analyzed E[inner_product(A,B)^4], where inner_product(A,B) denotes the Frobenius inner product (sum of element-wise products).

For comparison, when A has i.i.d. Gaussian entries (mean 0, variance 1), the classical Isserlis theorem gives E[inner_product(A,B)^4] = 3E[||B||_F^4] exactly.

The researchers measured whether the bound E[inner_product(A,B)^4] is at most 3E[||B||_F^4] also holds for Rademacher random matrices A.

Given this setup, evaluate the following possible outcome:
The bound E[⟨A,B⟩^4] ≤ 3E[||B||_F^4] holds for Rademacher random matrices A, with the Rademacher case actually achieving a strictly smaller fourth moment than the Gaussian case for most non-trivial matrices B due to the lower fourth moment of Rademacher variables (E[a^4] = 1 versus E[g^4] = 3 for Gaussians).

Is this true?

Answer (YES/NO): YES